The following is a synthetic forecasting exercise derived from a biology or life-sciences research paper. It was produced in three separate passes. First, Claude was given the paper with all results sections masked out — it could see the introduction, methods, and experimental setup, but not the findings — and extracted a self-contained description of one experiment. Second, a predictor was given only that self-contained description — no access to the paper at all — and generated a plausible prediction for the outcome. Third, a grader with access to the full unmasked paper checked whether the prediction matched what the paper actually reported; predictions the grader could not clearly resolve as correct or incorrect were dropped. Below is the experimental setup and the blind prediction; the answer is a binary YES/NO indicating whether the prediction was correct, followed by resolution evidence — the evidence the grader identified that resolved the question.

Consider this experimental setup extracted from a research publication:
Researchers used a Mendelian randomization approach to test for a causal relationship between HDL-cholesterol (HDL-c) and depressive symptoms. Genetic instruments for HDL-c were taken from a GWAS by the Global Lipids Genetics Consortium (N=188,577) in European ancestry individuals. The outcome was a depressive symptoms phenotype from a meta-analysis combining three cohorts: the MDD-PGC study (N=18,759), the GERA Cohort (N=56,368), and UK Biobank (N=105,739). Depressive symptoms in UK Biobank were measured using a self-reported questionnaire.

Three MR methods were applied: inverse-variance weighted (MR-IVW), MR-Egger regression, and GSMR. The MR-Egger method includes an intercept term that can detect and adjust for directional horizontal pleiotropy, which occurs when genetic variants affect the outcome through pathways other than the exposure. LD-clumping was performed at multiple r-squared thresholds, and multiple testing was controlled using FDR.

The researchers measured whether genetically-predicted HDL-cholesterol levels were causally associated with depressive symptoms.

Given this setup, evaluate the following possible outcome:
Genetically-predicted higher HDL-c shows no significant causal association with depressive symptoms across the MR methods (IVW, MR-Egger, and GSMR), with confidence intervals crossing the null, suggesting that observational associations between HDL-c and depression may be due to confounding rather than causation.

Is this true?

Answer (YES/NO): NO